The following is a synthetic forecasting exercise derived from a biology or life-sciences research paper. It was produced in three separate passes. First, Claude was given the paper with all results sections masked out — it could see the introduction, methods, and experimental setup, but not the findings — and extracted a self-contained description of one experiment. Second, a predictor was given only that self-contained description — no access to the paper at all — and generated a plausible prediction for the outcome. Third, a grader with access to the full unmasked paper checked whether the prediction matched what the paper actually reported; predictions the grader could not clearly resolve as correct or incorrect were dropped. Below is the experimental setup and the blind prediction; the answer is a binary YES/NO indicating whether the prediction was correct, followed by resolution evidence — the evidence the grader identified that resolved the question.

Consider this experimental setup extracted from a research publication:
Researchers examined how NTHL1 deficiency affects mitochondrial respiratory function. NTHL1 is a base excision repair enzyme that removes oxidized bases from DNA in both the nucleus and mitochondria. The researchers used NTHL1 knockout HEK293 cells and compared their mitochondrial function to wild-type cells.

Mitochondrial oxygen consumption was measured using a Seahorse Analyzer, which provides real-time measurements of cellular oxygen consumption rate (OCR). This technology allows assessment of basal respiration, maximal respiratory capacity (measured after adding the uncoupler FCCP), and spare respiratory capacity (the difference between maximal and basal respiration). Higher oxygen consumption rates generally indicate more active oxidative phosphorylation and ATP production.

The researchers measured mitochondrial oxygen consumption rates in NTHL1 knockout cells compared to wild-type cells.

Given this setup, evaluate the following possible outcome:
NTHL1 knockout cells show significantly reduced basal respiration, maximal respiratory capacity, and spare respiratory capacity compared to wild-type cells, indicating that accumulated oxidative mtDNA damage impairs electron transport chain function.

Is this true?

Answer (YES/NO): NO